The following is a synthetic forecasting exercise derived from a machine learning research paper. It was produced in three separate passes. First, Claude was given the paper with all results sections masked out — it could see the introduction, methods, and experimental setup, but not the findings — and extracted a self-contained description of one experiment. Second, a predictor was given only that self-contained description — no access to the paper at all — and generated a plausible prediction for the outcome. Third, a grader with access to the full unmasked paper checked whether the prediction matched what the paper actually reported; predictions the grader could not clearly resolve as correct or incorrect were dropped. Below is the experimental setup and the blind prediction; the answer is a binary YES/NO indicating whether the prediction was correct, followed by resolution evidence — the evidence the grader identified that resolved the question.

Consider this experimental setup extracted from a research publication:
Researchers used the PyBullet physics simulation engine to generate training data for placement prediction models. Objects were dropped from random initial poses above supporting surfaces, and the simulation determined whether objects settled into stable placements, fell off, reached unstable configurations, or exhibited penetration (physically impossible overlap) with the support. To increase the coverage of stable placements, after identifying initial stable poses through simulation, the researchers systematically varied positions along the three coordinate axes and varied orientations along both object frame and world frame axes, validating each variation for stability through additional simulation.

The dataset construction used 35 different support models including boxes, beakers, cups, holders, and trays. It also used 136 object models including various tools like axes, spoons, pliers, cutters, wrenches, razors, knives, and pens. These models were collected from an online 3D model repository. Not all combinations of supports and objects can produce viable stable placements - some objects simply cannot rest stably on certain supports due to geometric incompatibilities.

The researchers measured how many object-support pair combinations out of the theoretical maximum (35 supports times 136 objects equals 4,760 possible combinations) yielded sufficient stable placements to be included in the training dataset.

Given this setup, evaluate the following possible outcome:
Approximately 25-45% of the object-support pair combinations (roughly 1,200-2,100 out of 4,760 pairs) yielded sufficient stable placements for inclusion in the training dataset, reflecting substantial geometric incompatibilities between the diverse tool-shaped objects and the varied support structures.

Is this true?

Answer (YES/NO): NO